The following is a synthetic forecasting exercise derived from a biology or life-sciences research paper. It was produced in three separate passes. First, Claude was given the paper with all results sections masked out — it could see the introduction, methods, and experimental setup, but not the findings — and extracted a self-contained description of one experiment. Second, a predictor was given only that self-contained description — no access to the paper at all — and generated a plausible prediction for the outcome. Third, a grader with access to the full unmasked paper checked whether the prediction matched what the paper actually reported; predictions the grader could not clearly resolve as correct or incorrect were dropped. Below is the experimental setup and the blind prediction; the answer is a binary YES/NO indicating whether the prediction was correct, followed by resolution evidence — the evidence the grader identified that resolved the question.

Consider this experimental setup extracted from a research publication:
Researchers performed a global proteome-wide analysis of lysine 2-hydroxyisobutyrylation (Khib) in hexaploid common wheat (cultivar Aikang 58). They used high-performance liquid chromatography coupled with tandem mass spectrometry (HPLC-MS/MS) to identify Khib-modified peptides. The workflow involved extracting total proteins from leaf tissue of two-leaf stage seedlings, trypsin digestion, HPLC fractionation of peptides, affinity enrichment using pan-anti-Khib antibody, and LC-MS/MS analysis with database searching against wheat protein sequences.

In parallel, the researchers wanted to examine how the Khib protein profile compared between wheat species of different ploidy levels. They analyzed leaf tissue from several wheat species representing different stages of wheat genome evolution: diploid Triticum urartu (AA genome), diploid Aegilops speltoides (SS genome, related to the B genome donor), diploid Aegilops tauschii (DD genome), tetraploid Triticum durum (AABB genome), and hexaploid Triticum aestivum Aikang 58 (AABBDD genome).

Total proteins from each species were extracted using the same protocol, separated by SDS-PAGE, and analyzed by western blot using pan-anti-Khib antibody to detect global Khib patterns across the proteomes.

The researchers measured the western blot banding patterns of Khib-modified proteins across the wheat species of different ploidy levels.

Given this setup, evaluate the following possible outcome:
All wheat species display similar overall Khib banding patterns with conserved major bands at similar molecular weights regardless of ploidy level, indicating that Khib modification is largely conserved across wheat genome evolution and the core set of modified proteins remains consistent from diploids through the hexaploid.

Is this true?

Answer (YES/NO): NO